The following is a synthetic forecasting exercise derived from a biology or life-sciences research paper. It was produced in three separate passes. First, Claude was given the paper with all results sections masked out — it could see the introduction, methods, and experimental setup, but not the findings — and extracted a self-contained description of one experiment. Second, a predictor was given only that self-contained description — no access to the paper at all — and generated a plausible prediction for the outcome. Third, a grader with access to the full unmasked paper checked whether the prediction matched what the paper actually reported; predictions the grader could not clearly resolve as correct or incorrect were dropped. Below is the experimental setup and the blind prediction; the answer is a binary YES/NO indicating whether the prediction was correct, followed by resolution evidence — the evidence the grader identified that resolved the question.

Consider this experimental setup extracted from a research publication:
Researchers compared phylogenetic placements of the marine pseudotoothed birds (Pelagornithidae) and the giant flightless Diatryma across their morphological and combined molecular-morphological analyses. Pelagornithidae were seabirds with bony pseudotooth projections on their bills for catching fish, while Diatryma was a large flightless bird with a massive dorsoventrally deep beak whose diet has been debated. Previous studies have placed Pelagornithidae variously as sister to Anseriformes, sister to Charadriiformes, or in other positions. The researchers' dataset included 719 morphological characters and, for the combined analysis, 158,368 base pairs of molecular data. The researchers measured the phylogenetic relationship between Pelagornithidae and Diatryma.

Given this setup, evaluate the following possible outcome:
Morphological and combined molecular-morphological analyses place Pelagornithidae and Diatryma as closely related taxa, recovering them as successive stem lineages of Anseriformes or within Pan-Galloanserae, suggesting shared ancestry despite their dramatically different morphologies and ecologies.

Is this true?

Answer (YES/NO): YES